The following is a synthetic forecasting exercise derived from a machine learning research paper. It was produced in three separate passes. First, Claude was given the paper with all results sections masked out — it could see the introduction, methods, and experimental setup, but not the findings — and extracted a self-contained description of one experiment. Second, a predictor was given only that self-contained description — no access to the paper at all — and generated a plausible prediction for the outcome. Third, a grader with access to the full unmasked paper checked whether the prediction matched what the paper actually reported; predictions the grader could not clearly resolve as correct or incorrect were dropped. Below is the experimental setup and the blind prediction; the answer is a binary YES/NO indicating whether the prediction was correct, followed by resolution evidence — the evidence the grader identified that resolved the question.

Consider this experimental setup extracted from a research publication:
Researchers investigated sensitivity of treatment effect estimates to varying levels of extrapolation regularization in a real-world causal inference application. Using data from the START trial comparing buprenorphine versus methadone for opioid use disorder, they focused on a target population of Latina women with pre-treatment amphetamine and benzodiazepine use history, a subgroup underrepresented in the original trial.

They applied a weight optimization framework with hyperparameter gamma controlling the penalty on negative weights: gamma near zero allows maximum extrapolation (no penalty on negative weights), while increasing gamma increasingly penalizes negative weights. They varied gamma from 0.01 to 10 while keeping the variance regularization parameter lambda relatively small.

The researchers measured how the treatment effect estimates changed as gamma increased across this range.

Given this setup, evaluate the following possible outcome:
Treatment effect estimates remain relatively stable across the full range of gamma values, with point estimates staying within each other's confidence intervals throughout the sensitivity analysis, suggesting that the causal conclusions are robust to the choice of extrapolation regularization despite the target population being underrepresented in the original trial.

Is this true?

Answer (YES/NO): NO